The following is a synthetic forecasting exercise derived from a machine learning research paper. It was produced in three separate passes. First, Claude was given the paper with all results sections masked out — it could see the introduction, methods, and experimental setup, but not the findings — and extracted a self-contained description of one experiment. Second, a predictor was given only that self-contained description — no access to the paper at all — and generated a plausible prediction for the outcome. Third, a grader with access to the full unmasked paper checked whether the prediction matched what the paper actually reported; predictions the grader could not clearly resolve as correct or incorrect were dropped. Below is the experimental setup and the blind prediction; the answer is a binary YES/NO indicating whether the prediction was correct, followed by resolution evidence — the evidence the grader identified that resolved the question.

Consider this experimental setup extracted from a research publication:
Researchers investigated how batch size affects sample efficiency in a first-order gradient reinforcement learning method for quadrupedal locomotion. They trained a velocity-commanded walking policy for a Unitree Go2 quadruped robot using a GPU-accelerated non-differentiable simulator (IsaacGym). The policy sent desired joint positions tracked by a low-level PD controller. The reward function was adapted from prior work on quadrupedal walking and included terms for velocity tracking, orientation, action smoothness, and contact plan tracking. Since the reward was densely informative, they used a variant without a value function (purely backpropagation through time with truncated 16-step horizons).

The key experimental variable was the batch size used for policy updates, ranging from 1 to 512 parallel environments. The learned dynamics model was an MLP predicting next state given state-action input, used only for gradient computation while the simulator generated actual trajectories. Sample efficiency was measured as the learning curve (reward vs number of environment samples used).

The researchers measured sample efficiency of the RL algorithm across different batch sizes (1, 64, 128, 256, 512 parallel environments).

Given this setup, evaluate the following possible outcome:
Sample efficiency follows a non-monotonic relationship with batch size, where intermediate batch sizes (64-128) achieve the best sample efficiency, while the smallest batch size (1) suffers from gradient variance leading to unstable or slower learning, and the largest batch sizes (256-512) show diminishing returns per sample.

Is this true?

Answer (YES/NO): NO